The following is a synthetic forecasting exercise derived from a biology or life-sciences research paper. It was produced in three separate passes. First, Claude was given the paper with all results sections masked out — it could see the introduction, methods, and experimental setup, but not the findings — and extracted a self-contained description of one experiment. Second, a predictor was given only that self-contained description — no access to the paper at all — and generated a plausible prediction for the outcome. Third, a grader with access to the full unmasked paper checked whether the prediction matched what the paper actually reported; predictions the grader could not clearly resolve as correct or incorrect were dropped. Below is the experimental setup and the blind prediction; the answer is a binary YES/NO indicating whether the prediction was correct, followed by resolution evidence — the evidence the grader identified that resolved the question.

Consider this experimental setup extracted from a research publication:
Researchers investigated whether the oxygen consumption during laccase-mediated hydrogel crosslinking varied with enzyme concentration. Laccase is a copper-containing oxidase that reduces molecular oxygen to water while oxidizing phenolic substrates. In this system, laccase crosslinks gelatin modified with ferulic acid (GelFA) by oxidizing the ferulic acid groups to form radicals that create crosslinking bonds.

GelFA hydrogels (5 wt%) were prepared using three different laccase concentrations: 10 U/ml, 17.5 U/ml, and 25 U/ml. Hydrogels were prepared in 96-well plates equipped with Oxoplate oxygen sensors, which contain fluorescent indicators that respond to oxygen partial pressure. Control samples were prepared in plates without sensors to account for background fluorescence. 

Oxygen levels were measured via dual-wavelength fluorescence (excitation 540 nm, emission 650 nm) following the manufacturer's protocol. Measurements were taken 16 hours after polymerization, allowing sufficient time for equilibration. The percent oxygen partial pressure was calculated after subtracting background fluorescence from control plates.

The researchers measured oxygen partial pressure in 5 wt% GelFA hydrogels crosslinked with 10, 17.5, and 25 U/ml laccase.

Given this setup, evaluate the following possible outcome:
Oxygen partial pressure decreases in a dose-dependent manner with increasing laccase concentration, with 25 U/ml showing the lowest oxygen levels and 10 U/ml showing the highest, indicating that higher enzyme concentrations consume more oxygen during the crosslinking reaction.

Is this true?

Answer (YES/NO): YES